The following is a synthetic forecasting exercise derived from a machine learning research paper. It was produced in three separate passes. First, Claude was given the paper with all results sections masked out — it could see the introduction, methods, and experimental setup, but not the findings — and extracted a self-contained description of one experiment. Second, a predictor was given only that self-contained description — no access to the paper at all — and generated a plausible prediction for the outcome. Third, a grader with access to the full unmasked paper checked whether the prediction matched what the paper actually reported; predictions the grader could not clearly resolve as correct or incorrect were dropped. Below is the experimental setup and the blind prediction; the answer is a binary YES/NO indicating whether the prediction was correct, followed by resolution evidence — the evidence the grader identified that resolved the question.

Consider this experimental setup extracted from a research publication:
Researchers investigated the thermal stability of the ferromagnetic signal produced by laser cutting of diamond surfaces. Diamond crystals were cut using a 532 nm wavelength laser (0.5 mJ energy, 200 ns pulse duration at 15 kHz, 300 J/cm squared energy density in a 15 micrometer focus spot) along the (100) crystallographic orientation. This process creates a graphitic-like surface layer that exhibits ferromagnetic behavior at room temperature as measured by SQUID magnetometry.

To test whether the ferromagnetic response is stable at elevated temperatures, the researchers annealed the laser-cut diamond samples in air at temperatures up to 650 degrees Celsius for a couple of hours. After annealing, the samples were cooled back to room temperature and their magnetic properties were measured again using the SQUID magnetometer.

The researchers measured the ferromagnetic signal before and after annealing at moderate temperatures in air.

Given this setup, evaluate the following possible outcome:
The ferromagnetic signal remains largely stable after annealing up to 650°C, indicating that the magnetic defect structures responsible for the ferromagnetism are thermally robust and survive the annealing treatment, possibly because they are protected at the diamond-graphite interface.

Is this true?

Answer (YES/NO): NO